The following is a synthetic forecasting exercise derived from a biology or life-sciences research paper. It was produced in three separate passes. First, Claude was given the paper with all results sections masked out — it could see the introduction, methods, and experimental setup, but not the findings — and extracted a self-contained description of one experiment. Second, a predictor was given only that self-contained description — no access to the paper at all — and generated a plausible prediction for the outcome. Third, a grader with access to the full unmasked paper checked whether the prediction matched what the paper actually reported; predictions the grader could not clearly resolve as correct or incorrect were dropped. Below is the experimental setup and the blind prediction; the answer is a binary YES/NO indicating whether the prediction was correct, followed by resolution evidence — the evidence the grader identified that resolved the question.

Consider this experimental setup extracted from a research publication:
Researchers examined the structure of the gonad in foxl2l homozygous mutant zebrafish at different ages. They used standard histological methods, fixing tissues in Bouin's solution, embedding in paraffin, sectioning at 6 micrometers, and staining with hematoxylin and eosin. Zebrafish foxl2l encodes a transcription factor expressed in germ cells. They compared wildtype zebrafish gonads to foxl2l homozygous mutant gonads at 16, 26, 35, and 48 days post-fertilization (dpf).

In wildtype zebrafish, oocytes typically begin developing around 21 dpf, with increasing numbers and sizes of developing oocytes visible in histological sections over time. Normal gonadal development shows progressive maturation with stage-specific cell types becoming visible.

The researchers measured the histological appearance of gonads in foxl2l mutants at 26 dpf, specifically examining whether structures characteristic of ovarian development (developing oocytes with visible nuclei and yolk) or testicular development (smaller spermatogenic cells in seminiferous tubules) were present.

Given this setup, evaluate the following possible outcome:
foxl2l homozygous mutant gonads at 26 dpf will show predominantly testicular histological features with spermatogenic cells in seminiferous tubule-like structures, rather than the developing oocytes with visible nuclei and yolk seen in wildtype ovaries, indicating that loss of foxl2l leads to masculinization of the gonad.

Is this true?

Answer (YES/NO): NO